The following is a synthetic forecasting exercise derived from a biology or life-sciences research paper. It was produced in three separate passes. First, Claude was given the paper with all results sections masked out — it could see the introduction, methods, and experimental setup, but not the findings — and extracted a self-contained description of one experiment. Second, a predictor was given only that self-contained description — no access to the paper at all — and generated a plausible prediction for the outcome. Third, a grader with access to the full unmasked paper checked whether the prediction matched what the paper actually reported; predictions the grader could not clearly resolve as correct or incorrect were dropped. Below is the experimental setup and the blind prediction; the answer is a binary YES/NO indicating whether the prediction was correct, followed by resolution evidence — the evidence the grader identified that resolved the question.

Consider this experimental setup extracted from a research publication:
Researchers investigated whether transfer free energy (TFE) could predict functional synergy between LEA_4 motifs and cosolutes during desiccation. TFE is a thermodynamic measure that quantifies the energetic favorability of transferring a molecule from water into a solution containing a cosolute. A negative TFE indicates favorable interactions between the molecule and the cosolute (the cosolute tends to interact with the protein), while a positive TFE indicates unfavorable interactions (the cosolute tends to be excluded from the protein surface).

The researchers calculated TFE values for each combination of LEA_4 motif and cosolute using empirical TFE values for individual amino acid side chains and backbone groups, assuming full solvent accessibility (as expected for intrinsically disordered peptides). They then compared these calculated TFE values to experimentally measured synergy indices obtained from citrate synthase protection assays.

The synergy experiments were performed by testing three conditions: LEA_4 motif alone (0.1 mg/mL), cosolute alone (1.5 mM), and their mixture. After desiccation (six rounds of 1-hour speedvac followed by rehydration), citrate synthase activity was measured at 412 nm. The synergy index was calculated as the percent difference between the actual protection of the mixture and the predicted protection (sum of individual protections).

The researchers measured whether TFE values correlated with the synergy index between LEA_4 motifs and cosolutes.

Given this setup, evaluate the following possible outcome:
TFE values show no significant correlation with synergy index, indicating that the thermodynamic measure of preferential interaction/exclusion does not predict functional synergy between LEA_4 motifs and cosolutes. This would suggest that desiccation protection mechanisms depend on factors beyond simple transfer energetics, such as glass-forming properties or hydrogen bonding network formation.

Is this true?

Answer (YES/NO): NO